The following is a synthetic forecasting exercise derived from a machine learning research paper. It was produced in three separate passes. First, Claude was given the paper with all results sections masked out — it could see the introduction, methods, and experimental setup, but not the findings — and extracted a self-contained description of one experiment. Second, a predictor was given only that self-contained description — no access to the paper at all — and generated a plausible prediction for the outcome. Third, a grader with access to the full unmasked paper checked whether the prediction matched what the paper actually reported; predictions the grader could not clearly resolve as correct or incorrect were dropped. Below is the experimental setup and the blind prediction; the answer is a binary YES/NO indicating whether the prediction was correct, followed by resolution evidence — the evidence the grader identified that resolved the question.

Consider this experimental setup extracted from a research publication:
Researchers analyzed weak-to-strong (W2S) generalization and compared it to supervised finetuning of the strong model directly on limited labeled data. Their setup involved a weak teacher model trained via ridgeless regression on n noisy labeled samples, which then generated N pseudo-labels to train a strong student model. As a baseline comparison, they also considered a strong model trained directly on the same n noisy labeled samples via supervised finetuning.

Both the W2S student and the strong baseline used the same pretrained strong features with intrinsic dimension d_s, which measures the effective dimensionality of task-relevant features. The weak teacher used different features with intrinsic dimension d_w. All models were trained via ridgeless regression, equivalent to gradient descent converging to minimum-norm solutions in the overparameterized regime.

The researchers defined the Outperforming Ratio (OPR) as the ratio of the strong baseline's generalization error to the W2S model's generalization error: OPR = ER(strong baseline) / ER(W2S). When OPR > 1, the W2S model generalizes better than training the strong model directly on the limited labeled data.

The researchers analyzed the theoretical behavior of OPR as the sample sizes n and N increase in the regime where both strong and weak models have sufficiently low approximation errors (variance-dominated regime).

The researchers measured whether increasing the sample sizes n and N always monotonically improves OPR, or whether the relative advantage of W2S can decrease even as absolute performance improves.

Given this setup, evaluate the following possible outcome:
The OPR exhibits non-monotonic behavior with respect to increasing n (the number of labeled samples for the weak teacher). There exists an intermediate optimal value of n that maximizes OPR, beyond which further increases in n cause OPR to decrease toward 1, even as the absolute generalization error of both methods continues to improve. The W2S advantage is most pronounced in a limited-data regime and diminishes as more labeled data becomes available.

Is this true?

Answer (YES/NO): YES